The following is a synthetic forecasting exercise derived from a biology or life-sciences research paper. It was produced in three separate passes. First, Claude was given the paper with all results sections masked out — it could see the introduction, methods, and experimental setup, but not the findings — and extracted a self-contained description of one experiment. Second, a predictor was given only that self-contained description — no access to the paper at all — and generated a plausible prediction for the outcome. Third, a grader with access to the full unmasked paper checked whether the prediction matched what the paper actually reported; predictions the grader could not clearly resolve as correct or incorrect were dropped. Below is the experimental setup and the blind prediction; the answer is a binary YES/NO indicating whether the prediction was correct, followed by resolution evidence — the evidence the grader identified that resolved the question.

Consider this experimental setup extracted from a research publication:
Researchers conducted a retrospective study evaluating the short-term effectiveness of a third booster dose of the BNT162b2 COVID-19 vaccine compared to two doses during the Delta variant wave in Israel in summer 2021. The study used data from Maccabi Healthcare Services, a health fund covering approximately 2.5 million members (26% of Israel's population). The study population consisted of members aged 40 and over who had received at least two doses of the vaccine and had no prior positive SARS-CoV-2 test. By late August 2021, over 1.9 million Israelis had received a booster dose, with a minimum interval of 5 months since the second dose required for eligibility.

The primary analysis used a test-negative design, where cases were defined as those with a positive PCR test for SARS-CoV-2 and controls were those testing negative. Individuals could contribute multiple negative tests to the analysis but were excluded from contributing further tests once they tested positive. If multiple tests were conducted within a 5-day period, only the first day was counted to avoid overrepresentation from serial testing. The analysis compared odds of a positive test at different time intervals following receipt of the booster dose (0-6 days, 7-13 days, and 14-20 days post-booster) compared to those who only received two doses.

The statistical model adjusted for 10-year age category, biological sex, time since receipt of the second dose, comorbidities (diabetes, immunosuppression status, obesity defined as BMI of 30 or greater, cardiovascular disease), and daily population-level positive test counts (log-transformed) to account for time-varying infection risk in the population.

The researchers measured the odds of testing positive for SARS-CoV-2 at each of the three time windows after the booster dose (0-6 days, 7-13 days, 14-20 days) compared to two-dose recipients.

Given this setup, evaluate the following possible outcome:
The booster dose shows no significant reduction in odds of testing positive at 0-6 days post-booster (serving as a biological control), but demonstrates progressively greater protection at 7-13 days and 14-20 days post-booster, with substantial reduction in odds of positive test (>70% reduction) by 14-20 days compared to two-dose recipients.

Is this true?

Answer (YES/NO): YES